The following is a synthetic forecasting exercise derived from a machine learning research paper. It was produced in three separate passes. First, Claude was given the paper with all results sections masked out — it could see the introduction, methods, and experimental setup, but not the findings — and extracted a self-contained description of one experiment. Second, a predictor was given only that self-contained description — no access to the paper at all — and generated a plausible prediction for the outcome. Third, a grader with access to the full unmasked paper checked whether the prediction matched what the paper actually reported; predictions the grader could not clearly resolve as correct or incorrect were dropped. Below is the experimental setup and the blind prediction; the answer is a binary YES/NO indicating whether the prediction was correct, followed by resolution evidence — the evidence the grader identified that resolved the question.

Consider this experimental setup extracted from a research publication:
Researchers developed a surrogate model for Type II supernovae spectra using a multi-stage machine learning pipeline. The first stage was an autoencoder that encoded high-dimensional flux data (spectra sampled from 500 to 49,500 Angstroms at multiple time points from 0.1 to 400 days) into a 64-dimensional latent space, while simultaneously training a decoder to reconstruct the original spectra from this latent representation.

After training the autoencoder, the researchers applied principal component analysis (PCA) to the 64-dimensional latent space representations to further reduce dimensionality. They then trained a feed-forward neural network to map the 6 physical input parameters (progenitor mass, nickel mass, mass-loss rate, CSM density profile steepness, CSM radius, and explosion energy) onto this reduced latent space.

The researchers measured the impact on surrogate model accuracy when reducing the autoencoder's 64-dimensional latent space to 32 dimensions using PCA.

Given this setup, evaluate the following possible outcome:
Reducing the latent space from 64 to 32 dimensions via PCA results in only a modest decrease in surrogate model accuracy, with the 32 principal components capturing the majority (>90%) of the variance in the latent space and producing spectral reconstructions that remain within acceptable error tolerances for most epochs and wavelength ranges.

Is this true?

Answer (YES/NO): NO